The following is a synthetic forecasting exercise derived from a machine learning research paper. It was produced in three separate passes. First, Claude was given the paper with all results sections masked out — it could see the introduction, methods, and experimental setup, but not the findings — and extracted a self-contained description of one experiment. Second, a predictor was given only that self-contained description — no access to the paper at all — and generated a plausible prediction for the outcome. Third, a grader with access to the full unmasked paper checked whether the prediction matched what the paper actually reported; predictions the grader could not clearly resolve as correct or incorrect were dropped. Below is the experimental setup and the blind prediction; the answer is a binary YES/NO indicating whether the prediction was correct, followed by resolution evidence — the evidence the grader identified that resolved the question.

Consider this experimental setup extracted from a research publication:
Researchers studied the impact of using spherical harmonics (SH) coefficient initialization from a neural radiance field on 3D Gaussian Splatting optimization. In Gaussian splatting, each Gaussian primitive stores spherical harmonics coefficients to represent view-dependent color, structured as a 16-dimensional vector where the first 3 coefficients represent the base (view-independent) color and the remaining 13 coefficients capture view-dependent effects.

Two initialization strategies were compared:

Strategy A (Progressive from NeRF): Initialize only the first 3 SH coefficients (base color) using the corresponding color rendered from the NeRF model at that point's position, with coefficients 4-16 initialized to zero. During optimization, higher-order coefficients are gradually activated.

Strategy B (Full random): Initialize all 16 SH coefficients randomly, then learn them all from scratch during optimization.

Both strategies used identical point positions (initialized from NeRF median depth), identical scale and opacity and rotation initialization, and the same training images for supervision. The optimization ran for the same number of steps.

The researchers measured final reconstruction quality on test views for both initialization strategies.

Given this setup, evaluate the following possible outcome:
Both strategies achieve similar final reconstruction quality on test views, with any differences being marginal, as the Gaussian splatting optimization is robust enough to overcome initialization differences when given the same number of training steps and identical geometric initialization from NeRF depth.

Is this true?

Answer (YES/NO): NO